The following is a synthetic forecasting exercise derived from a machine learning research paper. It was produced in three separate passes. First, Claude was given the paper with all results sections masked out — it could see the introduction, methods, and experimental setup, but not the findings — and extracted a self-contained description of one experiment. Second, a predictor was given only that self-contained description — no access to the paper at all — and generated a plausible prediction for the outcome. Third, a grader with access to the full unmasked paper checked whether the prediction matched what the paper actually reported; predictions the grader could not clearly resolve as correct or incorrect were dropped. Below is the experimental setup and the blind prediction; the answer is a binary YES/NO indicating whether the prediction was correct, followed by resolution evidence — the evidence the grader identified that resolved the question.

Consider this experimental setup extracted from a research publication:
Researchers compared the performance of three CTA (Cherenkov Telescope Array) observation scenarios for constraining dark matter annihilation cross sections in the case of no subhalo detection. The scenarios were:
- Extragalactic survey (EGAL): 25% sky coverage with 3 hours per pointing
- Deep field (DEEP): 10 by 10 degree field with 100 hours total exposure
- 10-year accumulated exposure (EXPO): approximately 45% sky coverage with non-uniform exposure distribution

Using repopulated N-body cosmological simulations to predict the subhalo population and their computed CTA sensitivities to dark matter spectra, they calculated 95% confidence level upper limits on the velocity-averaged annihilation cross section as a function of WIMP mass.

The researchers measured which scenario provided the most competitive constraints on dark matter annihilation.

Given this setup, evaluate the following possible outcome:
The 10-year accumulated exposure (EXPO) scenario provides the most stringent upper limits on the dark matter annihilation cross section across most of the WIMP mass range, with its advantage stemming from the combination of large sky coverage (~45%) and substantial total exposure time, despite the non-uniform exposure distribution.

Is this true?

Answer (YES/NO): YES